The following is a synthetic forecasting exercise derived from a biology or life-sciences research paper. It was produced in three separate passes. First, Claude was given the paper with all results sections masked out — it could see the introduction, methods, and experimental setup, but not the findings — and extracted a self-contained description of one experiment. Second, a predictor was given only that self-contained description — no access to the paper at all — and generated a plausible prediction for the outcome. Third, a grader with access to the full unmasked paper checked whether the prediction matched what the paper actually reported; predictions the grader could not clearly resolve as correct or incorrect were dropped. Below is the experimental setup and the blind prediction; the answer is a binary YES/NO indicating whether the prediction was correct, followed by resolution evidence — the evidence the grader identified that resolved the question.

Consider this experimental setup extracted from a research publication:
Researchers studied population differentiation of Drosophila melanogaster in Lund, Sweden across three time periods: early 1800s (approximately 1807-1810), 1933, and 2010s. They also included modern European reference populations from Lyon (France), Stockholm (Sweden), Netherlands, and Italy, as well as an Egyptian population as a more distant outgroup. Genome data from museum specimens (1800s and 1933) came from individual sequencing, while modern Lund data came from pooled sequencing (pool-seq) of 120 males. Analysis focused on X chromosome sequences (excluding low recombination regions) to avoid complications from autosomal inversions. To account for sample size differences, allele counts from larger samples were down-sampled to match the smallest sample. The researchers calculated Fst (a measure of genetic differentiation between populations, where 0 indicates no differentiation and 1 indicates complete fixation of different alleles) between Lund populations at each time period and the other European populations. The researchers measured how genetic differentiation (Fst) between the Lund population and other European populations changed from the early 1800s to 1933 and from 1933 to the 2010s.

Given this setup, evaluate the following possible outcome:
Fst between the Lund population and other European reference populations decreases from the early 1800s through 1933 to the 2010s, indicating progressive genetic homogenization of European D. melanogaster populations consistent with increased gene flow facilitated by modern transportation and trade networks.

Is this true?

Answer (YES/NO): NO